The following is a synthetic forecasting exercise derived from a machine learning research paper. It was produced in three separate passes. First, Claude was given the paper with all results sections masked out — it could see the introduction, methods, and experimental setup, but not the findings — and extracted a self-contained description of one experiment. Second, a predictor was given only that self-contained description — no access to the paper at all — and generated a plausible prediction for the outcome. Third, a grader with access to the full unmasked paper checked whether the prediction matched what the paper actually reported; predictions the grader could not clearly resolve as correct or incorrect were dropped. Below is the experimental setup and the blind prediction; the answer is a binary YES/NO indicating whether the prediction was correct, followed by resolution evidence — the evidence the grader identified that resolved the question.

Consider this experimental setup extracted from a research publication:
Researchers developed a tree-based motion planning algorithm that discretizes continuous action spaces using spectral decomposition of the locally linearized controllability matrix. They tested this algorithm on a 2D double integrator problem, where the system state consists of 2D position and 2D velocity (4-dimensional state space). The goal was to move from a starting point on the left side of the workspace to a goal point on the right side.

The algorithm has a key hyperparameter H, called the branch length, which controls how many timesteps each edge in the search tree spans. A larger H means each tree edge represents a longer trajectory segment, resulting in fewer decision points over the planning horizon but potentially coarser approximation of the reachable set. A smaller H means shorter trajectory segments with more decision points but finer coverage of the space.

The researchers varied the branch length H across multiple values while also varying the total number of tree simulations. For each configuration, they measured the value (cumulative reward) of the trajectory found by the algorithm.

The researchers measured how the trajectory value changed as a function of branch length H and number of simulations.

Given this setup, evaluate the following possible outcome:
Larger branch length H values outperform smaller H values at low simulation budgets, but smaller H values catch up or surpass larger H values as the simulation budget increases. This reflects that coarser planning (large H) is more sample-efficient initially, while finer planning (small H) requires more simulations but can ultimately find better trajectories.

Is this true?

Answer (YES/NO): YES